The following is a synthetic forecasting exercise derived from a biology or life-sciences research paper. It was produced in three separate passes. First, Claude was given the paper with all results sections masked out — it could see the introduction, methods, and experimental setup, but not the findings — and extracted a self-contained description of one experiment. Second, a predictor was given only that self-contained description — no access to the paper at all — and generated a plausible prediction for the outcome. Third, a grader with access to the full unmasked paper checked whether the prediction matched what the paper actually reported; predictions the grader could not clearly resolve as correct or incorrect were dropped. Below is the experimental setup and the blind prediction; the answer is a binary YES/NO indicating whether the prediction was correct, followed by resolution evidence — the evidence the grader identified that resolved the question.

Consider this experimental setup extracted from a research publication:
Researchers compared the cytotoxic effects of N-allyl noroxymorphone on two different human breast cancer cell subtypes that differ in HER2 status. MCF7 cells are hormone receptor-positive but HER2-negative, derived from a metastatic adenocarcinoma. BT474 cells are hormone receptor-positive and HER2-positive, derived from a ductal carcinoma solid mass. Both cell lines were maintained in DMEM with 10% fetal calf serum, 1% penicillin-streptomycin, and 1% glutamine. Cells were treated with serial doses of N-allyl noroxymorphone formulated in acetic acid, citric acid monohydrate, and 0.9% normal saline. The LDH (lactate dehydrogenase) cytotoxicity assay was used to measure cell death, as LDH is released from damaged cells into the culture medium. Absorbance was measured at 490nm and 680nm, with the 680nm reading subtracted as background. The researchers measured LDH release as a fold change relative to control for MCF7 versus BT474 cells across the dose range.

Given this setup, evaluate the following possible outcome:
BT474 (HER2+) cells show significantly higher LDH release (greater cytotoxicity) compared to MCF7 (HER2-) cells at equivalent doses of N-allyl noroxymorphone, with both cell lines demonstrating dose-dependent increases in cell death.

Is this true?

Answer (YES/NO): YES